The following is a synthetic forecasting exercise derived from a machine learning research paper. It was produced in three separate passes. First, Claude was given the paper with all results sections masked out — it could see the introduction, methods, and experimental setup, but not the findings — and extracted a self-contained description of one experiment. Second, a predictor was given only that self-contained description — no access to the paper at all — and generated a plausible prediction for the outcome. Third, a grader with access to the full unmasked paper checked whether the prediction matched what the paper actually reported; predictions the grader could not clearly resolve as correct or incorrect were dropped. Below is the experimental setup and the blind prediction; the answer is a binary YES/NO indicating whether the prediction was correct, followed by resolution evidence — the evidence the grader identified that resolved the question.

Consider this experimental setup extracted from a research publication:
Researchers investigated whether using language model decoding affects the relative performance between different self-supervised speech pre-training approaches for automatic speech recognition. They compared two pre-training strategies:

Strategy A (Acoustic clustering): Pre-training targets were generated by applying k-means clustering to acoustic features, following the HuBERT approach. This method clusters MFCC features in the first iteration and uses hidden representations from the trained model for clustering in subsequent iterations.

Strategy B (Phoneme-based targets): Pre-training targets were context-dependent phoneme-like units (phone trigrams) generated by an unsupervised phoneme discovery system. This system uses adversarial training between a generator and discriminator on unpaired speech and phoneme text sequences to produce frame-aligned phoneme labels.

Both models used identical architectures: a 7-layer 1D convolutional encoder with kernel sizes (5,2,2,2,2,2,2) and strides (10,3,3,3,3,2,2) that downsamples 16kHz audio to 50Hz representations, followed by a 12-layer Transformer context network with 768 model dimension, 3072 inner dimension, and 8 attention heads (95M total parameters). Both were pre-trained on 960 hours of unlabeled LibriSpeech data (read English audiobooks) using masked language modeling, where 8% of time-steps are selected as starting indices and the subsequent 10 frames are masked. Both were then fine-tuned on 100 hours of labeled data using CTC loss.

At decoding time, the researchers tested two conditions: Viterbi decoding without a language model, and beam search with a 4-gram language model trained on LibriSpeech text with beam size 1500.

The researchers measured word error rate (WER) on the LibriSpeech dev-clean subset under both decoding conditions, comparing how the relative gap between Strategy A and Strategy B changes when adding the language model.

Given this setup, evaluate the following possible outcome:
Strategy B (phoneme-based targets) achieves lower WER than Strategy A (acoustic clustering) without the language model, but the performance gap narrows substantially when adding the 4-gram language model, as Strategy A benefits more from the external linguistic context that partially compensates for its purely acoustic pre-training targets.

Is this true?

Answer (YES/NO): YES